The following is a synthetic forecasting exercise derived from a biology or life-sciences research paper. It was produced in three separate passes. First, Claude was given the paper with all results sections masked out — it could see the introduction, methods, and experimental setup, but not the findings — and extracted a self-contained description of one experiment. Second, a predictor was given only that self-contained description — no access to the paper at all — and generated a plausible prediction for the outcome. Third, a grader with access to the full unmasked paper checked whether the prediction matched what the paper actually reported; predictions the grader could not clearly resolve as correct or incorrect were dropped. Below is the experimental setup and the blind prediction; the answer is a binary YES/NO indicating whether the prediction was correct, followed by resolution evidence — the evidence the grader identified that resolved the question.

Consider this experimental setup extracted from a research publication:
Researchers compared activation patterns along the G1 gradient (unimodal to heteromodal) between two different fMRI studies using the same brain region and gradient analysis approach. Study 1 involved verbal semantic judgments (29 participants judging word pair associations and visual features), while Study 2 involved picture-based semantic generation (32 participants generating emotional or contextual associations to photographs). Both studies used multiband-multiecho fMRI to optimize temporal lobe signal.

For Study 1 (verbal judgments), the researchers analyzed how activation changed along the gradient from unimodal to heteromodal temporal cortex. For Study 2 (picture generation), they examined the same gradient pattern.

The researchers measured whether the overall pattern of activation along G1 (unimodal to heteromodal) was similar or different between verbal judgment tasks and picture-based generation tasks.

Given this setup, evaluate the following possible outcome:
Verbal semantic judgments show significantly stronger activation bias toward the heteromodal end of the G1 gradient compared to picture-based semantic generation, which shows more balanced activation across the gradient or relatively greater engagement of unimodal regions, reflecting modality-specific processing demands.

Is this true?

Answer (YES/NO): NO